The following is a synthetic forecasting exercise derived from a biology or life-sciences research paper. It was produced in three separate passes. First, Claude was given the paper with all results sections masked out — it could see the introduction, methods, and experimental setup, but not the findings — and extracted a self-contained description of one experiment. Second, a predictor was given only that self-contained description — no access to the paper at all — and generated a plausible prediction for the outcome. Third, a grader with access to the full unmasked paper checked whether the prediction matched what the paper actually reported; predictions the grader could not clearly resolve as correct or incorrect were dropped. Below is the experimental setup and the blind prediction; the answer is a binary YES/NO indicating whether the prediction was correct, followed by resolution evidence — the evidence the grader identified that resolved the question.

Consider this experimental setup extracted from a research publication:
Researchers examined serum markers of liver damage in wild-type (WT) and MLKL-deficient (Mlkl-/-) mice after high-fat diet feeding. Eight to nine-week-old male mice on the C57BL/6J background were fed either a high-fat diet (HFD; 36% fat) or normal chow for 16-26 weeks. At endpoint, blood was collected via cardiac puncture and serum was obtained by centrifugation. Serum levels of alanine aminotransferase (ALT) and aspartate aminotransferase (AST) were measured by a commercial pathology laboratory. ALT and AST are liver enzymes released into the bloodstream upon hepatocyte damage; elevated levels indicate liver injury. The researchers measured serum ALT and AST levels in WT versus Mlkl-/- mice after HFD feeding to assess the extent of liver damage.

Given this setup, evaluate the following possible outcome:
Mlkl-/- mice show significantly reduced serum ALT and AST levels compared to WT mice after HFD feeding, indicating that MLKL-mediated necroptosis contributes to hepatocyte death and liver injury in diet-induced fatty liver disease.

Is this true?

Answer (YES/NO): NO